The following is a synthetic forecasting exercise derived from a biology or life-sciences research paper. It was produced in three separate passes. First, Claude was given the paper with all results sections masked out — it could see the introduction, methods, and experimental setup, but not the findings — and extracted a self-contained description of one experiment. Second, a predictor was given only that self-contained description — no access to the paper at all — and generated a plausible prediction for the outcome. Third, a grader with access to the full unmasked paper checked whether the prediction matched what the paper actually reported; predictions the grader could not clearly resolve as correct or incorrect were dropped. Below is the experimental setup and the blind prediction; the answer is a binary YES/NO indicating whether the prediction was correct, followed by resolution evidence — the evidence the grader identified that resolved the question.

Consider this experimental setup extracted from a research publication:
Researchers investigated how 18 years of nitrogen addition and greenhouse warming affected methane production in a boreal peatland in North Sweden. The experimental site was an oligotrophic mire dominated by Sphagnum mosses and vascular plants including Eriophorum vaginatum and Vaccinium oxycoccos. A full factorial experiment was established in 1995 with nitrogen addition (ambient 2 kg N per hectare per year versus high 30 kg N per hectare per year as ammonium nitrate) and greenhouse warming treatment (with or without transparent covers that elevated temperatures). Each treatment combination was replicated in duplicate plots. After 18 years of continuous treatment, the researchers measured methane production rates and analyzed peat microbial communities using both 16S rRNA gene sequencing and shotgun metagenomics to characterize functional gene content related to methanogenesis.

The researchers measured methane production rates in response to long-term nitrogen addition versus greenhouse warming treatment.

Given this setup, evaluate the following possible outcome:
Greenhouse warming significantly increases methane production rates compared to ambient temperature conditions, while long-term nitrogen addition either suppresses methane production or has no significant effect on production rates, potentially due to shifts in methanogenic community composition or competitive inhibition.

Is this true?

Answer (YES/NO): NO